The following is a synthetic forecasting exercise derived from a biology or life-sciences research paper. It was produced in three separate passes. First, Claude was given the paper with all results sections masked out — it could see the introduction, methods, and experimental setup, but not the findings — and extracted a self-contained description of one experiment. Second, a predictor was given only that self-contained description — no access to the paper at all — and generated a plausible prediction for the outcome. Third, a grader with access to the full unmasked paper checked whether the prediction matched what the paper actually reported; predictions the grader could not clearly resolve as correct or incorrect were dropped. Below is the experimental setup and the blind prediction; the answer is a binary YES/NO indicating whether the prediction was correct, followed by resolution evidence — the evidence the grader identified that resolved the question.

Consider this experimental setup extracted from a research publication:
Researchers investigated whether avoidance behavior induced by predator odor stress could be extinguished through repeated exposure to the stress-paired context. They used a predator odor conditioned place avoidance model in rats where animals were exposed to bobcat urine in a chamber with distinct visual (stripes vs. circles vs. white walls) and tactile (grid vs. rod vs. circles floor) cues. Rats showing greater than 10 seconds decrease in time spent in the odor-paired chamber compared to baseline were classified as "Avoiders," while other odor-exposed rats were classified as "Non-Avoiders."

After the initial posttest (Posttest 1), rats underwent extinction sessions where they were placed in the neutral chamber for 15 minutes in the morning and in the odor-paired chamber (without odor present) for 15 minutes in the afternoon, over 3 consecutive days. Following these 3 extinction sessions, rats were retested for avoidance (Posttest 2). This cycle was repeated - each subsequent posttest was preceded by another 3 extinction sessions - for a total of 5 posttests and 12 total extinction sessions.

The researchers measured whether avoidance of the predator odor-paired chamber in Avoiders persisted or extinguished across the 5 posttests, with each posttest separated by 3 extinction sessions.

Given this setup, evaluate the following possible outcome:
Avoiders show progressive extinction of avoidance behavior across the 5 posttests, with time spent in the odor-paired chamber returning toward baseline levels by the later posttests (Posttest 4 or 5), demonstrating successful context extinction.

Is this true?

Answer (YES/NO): YES